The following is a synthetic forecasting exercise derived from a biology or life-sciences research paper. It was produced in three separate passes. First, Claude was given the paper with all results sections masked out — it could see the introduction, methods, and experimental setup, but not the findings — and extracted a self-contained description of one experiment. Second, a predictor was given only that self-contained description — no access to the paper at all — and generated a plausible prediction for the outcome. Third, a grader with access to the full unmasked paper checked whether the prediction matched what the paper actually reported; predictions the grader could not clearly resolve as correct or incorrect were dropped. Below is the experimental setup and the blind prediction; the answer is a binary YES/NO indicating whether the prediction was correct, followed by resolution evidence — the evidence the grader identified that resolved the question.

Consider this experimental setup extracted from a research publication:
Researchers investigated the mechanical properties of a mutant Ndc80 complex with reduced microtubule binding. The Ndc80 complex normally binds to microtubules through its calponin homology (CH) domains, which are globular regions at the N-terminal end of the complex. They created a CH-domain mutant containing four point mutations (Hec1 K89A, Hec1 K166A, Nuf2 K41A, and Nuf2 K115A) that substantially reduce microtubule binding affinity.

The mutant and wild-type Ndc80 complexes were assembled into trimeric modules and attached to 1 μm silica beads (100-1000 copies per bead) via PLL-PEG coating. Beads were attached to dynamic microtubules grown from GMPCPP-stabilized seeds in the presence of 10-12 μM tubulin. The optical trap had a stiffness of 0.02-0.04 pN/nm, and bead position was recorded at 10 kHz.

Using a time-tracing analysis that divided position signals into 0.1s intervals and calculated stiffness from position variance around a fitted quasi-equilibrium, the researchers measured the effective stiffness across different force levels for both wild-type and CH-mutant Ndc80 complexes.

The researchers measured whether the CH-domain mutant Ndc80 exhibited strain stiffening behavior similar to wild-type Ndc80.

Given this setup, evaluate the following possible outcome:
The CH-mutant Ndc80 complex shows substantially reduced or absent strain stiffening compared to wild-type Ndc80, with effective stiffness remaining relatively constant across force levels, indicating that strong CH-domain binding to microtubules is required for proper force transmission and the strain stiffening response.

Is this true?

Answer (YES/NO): NO